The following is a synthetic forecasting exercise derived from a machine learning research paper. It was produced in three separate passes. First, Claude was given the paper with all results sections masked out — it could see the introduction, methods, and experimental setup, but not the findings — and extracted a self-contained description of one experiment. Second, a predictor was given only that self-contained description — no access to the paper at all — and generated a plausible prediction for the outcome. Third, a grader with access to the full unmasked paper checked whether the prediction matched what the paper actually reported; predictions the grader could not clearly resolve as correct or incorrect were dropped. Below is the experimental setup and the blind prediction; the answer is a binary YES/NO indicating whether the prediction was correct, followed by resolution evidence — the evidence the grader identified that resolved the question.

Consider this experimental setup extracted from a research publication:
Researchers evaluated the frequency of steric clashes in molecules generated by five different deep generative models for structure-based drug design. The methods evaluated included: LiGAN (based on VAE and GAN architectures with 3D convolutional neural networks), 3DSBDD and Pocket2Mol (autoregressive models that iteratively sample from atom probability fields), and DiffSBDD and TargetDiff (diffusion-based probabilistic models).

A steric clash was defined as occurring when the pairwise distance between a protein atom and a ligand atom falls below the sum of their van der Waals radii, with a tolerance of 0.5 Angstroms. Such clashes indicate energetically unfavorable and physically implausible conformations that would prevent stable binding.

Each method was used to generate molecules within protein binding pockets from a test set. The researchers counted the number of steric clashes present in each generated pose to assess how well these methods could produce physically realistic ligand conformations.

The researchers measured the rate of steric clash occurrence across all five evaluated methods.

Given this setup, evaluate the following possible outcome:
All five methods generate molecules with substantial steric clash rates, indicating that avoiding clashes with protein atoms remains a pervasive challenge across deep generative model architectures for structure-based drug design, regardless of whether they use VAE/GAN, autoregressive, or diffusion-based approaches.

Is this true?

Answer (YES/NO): NO